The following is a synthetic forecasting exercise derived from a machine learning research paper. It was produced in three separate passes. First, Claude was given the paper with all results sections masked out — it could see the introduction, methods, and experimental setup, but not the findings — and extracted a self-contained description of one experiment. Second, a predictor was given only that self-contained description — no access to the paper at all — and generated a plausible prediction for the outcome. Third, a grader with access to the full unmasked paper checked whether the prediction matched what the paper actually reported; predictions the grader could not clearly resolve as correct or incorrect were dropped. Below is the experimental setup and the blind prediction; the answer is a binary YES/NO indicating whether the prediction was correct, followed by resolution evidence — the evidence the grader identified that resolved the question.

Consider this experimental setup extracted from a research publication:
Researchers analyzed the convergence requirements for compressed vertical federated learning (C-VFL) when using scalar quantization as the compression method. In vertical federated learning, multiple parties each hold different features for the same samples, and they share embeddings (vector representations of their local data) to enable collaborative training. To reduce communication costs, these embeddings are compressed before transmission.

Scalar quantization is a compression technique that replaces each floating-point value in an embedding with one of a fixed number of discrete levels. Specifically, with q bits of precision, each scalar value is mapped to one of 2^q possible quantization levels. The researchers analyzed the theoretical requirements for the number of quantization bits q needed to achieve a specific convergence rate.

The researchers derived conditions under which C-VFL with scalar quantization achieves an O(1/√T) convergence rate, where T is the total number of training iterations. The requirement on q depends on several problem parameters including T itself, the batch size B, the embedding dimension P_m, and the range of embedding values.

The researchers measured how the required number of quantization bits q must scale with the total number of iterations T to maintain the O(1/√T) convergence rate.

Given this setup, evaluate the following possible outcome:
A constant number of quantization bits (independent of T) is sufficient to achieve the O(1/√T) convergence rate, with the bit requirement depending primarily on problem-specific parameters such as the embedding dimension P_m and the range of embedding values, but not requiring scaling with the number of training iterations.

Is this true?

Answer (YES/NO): NO